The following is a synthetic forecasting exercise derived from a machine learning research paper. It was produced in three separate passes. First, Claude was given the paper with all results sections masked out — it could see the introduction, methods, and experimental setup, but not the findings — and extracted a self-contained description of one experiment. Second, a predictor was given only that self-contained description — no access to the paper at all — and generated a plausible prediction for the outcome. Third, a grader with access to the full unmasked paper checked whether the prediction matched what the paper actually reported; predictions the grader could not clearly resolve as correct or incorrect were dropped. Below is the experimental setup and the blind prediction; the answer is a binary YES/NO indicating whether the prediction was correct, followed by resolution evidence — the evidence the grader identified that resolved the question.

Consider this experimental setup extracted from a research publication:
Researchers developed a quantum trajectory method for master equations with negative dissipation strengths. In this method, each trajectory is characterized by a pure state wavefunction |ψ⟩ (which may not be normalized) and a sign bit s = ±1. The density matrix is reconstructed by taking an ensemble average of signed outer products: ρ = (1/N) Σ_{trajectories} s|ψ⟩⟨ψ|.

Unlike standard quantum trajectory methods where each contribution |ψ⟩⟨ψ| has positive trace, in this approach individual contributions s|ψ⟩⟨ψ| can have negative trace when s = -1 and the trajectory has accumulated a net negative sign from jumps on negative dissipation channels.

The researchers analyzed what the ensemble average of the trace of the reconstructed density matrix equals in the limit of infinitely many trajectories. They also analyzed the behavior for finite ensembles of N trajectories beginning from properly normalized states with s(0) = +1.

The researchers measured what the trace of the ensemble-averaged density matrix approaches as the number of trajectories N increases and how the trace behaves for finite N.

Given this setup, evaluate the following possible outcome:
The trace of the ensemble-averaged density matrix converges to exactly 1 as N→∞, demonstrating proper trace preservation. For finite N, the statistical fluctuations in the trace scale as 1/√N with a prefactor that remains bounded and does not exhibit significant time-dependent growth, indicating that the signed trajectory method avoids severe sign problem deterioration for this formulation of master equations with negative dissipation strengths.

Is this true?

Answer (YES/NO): NO